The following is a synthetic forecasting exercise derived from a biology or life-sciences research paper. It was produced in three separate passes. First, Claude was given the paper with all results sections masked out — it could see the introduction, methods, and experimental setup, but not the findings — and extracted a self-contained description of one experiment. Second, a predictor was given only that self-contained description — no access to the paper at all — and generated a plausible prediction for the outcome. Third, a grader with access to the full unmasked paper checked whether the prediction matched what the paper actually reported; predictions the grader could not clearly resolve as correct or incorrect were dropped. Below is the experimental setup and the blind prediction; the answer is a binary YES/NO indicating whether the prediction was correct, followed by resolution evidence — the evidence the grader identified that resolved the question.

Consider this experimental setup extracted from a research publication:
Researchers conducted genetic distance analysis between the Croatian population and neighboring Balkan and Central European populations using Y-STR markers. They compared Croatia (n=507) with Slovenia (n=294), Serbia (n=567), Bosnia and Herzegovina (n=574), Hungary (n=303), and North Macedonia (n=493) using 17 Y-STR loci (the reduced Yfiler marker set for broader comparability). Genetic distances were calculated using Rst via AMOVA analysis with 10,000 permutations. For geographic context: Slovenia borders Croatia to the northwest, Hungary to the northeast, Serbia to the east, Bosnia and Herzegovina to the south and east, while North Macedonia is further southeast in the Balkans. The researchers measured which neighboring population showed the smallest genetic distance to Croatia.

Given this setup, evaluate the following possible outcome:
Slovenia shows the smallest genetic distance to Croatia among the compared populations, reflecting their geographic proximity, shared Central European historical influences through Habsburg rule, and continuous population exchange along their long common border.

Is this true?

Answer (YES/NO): NO